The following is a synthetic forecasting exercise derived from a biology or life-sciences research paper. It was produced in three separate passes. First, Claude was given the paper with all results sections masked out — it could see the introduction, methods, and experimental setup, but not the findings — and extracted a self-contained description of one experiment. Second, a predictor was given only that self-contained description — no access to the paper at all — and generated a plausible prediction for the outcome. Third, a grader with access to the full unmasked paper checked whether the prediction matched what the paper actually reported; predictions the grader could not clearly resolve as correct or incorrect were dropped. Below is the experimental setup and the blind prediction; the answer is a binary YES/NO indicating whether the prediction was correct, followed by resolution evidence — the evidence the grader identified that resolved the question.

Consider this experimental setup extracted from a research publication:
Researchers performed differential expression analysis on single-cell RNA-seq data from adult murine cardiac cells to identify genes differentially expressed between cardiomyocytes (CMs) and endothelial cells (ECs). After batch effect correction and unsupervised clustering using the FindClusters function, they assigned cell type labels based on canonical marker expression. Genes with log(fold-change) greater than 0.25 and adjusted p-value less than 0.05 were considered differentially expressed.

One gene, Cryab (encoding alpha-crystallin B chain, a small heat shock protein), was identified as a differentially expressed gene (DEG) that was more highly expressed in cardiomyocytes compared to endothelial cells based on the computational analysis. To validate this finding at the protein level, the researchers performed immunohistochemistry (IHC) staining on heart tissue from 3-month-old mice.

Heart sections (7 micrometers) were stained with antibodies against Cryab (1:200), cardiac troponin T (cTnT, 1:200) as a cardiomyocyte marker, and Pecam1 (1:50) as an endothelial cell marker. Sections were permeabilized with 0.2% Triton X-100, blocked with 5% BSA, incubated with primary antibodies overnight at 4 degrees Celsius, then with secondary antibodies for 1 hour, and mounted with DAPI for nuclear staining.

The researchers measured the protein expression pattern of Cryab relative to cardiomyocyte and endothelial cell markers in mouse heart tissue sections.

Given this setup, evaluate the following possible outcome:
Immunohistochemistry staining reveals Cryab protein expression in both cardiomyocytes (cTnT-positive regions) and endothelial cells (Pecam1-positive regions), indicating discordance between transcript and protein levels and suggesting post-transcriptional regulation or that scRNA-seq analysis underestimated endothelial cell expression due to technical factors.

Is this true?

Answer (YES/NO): NO